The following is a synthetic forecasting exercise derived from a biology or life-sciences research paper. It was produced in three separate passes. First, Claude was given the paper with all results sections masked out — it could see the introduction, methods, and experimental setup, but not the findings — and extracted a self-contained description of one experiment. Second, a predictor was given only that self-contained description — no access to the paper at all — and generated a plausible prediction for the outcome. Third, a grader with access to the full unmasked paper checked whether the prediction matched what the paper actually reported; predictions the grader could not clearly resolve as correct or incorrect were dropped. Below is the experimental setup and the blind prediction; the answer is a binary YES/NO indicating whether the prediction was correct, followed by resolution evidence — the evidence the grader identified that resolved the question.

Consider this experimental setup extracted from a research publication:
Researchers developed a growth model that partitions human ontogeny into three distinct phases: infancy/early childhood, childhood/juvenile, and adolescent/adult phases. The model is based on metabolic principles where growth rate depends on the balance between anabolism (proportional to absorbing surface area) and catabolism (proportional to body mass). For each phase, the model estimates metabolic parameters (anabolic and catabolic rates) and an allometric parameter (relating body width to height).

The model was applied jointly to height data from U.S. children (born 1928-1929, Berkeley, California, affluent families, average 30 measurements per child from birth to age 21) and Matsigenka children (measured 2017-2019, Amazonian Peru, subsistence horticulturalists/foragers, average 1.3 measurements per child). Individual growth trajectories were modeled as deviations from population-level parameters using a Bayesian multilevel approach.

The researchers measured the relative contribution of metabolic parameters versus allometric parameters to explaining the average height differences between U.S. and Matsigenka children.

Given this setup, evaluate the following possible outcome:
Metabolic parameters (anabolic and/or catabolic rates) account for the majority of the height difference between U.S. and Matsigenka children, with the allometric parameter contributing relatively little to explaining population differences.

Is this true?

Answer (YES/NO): NO